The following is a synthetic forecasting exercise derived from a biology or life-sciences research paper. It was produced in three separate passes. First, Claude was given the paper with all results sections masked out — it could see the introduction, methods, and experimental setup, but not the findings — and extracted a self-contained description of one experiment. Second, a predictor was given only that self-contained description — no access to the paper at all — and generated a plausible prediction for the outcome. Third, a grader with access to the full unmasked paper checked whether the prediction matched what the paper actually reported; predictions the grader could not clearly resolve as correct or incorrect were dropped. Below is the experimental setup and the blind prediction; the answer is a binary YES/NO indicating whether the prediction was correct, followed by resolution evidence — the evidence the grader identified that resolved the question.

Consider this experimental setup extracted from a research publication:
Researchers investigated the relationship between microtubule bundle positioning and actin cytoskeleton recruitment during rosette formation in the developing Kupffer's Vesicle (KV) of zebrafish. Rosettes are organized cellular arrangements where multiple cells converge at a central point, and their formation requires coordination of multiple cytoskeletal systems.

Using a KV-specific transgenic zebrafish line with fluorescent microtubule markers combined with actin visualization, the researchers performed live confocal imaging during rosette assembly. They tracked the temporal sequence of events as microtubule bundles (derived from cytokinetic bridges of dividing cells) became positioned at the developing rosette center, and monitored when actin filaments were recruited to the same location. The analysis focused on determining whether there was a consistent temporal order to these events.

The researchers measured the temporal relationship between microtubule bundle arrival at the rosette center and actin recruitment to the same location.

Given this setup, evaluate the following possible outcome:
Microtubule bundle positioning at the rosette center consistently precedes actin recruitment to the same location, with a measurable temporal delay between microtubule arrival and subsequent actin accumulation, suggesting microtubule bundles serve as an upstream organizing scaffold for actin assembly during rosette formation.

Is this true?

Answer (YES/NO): YES